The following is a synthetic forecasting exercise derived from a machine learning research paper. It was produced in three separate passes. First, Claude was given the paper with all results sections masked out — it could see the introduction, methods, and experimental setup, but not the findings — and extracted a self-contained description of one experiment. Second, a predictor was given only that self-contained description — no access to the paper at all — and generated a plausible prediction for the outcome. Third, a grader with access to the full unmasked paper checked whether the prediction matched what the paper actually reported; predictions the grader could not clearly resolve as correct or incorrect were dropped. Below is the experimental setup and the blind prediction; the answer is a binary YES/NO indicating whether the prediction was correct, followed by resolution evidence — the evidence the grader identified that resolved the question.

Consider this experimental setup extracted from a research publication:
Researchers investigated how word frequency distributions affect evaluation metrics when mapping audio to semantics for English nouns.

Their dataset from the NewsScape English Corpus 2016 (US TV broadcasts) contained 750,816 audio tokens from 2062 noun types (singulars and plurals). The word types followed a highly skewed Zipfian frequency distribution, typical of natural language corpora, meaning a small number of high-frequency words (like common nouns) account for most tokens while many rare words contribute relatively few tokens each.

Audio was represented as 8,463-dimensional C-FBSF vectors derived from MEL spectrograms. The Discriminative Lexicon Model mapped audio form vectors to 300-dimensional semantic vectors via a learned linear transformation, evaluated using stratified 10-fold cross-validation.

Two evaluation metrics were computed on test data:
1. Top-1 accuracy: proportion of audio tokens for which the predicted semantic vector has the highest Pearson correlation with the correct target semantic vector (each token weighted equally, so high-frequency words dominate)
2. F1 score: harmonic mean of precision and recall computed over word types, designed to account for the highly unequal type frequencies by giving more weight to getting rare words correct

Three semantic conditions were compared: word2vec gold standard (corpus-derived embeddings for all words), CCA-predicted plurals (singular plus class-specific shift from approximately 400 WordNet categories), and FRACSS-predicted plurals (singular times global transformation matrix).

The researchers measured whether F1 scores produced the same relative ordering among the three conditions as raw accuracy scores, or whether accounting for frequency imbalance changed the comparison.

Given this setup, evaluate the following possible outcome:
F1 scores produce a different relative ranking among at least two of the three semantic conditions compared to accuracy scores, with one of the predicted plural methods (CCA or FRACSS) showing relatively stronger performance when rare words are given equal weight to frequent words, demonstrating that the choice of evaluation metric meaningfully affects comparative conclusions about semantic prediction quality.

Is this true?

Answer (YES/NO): YES